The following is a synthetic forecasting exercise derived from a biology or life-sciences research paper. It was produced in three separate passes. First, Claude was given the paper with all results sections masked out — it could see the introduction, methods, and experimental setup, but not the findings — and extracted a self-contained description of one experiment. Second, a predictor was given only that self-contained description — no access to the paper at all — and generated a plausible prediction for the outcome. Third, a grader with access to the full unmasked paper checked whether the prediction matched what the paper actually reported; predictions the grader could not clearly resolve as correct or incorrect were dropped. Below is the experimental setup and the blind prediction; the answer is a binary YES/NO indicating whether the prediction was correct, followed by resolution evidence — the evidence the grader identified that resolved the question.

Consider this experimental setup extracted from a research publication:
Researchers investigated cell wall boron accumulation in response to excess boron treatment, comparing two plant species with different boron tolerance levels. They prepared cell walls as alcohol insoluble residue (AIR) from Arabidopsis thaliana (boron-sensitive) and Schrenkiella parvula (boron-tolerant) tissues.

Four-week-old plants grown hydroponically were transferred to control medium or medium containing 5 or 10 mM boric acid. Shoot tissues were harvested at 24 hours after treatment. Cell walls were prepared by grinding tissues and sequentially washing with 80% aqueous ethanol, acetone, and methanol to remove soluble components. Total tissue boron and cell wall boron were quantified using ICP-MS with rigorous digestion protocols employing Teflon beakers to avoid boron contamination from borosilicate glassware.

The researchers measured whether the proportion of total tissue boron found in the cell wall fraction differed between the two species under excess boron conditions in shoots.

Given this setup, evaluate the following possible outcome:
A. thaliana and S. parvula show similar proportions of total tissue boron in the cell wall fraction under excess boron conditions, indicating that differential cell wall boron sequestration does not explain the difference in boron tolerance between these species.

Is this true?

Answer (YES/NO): NO